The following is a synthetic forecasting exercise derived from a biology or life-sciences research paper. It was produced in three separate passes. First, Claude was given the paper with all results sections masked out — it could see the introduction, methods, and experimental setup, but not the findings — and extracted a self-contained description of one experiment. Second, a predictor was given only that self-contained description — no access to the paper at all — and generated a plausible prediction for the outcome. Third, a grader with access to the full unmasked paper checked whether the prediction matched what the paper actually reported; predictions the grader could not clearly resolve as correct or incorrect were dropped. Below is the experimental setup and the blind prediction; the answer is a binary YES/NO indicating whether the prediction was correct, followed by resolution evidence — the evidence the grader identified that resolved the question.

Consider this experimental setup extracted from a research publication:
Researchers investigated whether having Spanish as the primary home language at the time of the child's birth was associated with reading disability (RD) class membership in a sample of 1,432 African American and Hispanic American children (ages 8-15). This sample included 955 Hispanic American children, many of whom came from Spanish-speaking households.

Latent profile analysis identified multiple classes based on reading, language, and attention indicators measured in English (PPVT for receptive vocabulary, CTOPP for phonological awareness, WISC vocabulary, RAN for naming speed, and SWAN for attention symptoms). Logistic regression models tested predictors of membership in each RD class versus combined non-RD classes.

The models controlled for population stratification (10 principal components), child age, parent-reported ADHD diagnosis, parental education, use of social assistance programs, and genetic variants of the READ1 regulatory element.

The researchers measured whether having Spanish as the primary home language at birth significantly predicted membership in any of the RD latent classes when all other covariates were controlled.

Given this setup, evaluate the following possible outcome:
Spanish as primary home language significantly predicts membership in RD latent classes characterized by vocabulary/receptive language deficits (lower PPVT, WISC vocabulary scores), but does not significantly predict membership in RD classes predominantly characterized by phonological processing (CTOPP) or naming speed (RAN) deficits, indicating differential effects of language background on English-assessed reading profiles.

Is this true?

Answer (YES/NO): NO